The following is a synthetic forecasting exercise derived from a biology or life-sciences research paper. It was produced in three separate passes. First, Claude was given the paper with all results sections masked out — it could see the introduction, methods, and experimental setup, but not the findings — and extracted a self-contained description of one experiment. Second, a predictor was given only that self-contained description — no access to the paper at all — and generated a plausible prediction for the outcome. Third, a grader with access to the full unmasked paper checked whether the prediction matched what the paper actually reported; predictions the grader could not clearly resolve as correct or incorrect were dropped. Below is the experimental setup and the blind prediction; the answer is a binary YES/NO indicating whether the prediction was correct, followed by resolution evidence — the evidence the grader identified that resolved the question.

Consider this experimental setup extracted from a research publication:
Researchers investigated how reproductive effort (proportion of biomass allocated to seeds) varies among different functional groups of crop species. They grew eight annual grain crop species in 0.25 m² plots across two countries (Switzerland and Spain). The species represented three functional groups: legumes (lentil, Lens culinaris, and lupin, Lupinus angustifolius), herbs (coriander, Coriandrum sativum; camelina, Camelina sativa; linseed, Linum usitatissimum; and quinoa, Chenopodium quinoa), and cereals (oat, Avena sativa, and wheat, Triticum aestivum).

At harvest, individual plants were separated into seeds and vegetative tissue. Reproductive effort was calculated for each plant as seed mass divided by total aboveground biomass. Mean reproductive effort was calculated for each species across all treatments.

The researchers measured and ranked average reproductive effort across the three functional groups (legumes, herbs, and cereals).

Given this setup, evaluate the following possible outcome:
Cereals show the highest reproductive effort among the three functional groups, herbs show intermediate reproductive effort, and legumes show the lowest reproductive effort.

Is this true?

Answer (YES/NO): NO